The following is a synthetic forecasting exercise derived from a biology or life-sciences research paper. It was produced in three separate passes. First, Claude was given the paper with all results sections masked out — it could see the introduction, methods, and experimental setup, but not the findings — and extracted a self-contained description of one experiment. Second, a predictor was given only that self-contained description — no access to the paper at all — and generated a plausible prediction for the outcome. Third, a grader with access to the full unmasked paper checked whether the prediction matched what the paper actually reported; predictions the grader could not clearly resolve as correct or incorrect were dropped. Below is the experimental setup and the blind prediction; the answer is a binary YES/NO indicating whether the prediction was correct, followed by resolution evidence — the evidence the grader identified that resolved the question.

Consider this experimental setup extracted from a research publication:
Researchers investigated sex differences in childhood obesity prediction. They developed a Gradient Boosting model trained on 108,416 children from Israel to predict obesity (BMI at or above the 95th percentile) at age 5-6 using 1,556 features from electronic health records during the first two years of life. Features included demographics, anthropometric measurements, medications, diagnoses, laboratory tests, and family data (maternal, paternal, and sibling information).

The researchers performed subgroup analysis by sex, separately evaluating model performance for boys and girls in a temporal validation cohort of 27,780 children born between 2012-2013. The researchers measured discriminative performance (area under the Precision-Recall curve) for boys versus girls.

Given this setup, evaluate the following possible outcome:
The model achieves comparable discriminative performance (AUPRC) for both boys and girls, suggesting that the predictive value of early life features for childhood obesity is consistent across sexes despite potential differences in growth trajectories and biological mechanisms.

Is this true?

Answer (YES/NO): YES